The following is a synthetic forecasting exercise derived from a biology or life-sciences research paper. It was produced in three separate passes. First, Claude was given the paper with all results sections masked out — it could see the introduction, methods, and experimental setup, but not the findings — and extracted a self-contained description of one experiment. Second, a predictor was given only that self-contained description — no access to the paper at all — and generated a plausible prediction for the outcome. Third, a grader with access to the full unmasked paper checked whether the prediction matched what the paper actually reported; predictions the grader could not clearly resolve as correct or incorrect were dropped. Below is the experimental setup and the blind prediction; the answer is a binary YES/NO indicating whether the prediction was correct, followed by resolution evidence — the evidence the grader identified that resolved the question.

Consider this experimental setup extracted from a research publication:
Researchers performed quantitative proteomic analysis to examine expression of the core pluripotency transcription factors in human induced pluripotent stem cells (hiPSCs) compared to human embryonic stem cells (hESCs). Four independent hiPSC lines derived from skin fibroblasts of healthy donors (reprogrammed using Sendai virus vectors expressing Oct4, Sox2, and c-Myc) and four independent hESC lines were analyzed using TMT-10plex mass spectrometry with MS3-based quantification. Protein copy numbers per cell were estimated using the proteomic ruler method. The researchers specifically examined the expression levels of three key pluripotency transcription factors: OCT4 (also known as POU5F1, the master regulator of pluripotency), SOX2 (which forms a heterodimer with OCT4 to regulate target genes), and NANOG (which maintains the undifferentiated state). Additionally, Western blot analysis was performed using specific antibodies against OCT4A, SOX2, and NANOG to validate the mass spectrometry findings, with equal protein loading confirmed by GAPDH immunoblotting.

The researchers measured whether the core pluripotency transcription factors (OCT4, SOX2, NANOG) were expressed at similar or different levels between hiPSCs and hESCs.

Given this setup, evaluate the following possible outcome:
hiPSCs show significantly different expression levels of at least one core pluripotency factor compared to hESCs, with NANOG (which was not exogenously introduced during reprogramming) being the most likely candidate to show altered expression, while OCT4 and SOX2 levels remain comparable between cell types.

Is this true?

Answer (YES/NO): NO